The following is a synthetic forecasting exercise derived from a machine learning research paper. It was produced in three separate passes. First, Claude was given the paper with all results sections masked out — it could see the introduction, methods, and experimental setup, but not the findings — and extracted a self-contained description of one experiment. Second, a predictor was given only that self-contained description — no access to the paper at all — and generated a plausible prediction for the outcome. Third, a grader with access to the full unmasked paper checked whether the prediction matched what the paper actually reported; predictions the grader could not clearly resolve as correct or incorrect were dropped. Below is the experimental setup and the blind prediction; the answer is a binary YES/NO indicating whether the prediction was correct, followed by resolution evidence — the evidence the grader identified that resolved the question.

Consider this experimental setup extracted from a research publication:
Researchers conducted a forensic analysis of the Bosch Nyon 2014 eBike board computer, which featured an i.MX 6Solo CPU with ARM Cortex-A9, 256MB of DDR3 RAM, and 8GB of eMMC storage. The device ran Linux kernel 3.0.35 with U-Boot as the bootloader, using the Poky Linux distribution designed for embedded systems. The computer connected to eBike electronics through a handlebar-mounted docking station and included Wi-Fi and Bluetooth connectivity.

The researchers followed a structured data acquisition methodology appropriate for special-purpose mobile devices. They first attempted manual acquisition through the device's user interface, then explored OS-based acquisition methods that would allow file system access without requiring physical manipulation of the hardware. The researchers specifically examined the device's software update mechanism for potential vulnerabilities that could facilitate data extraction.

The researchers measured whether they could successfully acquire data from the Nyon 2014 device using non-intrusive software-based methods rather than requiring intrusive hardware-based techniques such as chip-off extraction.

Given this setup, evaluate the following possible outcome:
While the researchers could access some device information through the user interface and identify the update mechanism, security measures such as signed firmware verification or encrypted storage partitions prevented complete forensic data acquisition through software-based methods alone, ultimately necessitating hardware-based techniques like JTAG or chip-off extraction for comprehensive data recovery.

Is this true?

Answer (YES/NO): NO